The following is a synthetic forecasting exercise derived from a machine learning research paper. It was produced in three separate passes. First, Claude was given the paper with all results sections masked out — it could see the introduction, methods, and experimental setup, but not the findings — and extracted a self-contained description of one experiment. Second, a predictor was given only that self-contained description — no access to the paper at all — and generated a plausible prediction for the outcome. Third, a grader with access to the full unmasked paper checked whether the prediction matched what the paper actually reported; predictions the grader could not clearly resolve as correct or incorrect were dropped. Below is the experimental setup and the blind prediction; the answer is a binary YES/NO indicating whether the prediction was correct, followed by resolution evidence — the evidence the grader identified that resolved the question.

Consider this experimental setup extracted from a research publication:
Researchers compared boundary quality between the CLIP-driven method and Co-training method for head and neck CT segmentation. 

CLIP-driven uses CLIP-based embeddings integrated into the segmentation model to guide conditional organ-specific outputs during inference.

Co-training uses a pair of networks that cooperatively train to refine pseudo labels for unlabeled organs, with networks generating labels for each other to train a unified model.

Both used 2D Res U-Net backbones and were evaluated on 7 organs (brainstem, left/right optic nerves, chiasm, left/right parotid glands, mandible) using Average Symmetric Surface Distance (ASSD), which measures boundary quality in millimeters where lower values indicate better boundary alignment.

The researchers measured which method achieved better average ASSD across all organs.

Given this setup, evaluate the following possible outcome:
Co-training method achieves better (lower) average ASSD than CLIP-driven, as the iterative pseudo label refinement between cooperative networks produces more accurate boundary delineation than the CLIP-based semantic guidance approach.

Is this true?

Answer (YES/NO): YES